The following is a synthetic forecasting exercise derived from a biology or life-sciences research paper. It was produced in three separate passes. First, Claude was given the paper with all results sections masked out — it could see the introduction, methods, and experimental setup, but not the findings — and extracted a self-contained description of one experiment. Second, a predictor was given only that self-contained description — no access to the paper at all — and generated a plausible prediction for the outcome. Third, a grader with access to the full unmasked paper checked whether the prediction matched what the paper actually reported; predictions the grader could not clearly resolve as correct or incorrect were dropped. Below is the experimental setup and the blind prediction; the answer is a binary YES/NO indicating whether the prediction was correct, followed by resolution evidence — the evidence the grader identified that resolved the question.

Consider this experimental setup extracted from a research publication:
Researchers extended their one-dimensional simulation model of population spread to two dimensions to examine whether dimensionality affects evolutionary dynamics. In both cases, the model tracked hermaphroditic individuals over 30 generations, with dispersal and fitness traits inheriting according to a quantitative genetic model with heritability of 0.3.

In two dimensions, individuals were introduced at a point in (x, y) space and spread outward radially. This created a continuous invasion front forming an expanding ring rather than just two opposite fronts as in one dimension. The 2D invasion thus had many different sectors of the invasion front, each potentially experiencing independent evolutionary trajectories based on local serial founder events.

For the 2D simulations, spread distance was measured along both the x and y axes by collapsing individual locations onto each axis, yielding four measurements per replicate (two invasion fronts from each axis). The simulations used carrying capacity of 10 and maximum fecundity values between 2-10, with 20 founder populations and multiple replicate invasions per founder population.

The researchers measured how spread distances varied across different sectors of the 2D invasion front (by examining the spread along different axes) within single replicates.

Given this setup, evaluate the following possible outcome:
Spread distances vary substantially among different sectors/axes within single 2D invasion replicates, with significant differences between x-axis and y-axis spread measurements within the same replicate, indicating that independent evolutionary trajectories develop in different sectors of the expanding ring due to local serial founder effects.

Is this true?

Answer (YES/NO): YES